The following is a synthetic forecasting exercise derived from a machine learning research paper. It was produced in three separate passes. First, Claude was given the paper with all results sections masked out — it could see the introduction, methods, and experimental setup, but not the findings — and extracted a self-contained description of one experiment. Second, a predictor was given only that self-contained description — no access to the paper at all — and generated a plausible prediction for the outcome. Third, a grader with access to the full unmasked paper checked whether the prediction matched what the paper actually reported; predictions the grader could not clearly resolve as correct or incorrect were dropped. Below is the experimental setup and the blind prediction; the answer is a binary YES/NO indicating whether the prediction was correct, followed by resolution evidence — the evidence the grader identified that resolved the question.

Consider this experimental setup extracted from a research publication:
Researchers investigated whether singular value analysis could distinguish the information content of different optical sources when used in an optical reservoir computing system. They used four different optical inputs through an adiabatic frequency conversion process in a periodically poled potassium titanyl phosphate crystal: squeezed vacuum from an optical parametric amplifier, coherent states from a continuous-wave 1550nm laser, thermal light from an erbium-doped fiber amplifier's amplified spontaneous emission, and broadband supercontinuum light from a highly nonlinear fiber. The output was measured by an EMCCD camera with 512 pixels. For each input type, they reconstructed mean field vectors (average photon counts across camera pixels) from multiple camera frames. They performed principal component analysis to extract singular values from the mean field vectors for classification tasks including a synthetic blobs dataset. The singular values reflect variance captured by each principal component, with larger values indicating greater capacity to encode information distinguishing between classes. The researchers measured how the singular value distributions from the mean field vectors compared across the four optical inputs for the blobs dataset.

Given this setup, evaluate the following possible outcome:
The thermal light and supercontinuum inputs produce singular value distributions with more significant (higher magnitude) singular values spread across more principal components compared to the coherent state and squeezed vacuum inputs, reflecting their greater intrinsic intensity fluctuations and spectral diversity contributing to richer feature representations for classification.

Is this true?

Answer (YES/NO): NO